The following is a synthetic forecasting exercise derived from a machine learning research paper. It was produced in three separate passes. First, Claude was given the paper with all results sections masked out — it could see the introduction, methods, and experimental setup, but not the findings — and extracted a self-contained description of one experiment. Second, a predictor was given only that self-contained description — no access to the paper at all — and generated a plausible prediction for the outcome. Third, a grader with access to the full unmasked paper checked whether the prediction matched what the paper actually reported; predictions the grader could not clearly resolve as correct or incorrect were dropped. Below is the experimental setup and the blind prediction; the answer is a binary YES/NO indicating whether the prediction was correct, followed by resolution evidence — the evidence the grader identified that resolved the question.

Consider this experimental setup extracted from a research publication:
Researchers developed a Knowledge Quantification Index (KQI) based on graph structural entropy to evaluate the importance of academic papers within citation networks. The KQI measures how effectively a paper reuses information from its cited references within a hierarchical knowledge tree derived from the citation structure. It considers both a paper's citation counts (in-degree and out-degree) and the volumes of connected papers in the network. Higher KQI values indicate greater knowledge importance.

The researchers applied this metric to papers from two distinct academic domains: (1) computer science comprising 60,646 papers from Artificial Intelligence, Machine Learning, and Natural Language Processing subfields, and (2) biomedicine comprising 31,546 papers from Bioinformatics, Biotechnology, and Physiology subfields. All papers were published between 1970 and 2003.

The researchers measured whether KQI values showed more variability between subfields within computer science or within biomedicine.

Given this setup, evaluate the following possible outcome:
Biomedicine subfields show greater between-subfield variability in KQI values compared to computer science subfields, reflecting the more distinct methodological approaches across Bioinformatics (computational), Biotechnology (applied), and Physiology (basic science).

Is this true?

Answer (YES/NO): NO